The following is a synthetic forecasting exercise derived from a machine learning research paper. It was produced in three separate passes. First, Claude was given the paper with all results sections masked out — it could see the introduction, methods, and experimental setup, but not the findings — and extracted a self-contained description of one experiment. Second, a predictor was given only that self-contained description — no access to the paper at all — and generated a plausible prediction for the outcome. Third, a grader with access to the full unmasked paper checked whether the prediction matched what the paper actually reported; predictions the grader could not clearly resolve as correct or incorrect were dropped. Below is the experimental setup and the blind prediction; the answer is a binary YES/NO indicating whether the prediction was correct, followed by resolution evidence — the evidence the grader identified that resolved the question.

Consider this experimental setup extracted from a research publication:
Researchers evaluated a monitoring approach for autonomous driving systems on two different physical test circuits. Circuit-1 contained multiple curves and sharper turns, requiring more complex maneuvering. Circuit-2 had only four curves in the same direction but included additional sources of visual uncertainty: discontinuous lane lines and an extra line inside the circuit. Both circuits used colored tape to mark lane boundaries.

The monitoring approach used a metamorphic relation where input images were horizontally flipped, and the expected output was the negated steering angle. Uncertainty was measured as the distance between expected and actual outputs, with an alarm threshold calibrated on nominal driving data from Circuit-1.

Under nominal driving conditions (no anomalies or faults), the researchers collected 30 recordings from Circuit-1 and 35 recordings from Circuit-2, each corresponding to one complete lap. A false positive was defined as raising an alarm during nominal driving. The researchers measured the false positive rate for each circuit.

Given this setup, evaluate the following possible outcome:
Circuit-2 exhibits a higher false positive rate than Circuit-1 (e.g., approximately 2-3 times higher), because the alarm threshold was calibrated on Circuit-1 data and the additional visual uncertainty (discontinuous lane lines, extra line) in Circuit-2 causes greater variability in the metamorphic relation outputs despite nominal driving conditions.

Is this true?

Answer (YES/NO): NO